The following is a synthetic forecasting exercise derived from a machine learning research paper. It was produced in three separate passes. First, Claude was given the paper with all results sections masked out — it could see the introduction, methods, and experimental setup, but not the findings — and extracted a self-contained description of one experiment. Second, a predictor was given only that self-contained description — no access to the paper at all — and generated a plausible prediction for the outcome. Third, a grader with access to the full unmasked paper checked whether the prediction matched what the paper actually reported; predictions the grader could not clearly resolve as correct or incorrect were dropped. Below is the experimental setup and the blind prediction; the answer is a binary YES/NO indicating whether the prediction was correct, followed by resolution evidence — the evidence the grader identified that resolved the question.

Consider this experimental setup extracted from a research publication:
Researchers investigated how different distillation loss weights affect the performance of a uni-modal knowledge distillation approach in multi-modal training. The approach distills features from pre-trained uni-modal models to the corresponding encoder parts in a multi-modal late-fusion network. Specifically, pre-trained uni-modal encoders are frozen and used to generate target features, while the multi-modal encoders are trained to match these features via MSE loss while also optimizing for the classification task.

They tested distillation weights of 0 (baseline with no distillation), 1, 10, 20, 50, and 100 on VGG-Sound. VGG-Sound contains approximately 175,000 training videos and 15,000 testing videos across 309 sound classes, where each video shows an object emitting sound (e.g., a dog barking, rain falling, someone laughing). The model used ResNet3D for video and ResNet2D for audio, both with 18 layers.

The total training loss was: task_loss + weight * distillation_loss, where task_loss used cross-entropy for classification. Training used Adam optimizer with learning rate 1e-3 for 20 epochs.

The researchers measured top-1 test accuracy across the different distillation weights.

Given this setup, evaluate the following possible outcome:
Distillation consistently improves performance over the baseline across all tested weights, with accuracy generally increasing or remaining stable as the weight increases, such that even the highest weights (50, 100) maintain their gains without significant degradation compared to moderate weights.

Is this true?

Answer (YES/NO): YES